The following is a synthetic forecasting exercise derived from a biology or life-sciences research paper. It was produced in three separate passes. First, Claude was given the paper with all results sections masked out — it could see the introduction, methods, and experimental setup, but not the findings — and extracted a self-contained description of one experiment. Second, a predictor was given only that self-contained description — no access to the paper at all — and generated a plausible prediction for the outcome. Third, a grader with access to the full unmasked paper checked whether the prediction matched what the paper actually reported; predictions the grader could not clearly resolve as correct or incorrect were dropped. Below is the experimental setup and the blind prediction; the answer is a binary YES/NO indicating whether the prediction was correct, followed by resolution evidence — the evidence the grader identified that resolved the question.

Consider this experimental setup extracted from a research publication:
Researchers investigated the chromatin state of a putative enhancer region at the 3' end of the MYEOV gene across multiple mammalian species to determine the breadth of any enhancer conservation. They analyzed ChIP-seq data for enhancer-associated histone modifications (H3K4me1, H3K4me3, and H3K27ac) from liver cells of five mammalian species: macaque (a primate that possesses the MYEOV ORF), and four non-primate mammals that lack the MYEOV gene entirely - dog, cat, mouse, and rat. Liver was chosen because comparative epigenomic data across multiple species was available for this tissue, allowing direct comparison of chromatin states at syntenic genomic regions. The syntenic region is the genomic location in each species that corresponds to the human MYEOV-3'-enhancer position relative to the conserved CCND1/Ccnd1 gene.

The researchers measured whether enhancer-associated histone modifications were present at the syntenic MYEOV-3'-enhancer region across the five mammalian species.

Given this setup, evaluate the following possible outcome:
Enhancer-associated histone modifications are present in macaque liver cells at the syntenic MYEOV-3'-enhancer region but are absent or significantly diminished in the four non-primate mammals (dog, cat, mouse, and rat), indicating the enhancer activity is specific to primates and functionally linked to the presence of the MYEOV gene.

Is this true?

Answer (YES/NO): NO